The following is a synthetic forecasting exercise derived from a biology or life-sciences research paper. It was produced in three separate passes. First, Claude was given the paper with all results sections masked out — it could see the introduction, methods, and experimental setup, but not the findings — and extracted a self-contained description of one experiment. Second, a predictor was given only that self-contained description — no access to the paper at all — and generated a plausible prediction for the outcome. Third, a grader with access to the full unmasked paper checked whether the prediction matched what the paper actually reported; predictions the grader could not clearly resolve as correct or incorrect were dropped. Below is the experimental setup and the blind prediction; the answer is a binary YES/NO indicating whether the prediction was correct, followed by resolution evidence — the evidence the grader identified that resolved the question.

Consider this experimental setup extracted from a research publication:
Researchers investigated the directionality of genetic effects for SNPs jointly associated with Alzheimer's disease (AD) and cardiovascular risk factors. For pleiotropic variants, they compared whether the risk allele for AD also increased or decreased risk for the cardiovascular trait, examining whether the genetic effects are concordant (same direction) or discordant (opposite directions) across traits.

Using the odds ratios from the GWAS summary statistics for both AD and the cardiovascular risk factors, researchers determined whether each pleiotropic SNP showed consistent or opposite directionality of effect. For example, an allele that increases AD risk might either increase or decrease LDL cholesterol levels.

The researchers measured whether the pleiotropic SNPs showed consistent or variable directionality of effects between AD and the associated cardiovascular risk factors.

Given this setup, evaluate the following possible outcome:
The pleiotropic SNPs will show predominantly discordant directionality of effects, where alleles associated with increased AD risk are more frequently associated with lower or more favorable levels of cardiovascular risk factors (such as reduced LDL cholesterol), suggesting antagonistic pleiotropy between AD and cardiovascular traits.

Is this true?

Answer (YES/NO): NO